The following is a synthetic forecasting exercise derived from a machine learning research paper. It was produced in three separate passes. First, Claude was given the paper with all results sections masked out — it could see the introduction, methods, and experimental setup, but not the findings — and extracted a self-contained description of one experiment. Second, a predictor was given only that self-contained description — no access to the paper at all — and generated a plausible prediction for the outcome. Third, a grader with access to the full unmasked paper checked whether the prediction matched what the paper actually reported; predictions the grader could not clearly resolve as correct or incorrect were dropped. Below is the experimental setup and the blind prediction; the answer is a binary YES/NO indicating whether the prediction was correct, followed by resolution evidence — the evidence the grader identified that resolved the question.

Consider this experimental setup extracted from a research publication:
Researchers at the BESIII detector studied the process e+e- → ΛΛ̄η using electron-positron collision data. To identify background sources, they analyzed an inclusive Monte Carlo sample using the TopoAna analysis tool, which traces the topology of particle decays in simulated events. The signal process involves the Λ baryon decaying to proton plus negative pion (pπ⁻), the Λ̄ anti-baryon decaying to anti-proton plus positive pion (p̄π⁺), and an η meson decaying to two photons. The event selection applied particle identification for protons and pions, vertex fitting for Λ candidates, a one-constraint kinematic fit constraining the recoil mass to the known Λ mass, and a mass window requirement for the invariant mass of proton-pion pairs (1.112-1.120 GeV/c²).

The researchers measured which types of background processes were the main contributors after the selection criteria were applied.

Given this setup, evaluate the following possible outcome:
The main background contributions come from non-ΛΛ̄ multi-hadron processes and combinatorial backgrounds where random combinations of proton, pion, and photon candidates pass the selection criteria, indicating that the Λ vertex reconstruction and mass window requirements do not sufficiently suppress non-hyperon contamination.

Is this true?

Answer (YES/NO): NO